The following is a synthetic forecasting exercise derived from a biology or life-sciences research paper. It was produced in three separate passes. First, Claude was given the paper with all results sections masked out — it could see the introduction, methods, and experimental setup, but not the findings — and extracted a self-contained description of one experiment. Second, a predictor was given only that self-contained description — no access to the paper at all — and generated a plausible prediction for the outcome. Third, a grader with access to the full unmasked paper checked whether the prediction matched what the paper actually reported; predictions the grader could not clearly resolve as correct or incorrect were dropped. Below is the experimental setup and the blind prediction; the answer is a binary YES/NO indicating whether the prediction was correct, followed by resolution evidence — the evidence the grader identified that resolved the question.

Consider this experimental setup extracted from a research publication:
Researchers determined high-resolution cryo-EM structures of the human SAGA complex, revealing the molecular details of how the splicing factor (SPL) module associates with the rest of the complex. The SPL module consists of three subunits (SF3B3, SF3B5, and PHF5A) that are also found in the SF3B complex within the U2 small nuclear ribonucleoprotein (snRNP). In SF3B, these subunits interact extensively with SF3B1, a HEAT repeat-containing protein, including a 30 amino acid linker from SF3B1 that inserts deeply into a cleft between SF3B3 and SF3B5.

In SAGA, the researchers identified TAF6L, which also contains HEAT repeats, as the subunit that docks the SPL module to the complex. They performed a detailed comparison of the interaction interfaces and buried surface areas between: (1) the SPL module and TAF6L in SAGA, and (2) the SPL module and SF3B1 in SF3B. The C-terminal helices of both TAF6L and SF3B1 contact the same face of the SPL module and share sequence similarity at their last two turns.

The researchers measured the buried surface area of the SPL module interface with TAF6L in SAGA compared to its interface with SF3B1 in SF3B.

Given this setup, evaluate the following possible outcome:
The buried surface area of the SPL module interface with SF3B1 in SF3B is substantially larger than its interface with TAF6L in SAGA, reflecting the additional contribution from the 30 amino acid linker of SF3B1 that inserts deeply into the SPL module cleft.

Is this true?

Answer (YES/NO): YES